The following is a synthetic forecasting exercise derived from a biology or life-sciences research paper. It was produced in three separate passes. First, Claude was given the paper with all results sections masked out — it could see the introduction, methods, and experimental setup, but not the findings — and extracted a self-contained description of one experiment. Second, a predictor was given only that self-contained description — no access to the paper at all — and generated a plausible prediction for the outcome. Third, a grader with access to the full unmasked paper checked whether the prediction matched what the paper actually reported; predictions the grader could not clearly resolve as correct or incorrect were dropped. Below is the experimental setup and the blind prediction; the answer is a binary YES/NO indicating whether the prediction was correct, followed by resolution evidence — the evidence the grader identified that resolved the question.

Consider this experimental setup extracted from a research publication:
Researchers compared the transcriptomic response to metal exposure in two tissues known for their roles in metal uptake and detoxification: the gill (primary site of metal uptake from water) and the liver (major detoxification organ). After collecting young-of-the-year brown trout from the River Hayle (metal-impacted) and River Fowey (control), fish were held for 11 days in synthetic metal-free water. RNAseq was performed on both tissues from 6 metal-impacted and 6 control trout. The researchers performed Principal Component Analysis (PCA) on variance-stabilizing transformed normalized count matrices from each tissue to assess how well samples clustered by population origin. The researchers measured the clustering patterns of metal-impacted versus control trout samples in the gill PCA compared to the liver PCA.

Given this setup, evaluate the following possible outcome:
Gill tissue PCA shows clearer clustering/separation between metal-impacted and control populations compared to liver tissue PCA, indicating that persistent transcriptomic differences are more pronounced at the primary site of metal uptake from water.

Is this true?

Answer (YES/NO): YES